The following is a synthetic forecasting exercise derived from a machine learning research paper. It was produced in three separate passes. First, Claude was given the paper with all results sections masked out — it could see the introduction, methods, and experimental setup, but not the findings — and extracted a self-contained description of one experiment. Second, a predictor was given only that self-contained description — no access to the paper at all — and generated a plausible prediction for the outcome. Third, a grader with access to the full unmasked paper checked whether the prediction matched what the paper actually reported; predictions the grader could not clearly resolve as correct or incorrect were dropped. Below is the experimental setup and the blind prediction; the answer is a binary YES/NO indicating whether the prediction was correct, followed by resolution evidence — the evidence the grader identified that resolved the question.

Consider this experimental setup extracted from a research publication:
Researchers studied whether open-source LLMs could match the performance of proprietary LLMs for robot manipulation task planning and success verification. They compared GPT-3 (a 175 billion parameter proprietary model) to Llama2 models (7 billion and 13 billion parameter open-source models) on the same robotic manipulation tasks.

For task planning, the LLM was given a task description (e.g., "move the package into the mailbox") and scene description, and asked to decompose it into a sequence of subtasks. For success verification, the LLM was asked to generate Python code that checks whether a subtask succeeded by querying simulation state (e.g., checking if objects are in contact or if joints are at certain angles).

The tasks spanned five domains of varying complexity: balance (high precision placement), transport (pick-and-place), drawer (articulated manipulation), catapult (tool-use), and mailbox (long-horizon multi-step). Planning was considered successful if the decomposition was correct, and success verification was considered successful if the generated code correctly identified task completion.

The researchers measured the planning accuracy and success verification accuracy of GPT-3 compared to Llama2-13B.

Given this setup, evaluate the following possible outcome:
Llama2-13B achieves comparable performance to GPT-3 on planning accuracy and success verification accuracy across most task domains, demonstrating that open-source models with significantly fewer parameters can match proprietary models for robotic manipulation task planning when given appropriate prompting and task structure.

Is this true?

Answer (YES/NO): NO